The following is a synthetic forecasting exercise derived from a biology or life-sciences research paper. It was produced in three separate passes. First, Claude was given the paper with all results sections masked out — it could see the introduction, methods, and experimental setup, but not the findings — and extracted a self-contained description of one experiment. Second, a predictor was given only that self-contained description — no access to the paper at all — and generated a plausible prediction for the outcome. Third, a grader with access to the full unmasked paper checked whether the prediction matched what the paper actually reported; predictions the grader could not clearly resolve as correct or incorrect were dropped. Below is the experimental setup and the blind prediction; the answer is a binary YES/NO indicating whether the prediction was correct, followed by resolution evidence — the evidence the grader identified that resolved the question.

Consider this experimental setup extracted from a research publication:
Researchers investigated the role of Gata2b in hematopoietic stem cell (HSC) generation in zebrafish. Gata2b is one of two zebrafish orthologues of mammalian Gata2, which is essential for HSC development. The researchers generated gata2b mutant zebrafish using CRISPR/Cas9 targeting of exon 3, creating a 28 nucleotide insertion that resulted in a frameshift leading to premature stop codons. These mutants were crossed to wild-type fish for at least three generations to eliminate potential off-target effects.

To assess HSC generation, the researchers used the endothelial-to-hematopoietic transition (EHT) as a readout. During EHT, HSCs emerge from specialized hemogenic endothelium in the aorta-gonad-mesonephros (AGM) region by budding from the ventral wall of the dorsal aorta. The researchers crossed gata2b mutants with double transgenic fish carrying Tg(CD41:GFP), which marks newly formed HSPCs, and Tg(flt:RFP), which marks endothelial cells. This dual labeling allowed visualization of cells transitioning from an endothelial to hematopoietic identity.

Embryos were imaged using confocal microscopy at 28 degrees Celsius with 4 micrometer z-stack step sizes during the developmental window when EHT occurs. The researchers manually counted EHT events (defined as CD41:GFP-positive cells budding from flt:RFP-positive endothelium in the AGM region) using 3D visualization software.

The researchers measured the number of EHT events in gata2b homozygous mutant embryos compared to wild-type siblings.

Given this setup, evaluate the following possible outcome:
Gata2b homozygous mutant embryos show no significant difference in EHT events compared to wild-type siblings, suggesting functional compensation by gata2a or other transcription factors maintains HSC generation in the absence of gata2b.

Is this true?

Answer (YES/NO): YES